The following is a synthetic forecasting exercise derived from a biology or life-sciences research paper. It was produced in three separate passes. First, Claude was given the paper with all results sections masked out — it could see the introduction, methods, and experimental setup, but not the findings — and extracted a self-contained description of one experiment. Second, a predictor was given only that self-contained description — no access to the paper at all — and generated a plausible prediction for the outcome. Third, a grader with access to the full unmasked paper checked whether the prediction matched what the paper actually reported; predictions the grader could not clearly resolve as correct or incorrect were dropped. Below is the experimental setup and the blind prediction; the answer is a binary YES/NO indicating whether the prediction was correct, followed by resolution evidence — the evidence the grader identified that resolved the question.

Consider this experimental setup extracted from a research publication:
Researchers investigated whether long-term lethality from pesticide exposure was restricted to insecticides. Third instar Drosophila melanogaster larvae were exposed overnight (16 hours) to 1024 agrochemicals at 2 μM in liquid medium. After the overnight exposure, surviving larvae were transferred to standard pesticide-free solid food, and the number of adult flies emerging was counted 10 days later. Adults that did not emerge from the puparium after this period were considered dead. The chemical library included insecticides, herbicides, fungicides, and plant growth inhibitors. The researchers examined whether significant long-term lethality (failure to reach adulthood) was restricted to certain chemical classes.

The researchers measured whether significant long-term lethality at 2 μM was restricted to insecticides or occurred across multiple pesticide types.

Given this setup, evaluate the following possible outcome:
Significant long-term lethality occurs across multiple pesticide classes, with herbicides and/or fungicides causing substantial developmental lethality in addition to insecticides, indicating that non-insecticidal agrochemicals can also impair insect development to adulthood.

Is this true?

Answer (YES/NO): YES